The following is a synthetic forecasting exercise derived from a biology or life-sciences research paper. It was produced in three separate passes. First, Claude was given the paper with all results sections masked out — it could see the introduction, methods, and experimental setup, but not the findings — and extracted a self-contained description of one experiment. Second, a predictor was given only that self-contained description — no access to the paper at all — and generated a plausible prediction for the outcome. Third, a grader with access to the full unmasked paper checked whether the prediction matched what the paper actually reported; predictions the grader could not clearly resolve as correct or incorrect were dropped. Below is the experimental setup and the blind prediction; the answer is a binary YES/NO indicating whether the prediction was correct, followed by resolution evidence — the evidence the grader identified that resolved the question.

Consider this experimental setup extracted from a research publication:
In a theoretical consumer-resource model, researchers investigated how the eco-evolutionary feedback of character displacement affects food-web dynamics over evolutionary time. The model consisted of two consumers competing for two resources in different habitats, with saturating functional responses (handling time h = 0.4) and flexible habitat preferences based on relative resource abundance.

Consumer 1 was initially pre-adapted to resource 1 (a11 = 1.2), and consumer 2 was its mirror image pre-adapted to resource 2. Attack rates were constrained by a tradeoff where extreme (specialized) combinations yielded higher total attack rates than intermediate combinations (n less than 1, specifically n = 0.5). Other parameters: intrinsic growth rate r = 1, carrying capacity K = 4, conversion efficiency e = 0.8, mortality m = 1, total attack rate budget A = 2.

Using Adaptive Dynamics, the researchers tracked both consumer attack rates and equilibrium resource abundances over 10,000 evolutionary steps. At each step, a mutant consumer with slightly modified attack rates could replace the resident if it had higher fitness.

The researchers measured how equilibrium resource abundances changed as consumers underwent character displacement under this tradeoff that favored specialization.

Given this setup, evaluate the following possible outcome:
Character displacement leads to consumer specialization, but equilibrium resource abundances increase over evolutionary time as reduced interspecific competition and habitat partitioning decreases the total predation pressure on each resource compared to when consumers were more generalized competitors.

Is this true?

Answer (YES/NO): NO